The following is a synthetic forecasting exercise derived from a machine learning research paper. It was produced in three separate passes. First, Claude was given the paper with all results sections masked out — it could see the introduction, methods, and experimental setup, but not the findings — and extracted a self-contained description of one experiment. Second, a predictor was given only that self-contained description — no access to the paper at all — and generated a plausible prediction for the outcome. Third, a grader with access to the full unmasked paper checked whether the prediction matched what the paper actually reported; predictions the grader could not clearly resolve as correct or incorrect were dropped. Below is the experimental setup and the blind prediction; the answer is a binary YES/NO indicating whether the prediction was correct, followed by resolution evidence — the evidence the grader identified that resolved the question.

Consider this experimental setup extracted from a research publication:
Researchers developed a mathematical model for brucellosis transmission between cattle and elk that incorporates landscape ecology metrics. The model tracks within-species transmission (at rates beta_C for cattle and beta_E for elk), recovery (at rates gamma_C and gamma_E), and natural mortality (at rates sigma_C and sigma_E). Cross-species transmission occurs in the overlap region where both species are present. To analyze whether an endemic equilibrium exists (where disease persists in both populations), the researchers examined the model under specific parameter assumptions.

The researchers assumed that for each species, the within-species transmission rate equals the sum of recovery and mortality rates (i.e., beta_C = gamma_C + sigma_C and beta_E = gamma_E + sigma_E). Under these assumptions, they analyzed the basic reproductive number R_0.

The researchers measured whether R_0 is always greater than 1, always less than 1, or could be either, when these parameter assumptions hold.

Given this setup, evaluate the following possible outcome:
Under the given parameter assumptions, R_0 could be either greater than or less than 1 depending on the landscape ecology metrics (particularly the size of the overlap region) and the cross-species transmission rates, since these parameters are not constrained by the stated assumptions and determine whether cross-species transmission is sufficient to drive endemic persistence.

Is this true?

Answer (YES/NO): NO